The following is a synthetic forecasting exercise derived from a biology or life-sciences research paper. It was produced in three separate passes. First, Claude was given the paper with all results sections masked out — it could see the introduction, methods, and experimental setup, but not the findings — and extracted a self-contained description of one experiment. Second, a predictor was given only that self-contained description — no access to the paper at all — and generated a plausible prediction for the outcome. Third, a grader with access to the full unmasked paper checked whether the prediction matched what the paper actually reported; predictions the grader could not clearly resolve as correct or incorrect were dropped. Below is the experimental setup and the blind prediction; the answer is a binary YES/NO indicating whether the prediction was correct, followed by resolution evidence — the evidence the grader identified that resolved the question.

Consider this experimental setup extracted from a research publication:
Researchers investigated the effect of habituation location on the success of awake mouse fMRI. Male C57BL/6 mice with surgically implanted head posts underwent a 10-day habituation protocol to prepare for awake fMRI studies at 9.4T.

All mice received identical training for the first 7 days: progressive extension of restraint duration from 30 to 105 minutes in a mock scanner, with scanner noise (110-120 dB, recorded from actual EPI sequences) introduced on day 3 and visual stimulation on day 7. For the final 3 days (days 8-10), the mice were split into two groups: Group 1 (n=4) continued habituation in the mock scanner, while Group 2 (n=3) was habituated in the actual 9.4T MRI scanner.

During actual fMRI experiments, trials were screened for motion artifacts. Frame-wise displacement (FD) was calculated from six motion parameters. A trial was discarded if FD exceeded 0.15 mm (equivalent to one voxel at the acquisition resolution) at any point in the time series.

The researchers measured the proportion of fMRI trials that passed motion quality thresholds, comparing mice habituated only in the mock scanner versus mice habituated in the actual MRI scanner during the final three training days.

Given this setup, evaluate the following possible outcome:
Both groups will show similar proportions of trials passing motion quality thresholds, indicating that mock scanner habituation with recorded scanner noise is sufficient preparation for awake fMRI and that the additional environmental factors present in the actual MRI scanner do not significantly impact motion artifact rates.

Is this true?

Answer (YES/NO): NO